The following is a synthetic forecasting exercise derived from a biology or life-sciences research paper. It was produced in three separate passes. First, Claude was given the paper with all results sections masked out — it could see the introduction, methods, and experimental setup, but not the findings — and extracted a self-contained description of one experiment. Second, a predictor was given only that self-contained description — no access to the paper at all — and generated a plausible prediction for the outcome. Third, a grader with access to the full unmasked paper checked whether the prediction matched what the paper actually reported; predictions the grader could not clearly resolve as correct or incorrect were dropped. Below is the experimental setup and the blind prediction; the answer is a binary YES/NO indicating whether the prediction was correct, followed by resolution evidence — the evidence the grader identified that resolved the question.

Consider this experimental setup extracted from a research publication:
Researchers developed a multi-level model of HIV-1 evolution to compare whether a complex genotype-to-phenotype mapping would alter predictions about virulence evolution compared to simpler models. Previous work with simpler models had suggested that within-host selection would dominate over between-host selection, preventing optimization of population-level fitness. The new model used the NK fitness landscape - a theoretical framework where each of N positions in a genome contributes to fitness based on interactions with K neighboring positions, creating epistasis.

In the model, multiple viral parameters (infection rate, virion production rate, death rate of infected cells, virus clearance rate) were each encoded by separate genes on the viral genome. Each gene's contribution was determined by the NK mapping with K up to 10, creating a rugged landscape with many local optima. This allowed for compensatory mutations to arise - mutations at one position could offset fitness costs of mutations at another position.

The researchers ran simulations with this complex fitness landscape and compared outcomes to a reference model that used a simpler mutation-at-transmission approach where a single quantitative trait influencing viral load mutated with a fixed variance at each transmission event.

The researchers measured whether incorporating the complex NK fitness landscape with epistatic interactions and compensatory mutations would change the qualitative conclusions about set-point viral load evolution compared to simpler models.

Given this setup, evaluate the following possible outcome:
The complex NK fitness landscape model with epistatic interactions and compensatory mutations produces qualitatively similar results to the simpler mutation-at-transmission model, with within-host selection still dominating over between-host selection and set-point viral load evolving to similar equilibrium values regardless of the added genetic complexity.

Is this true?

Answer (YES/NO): NO